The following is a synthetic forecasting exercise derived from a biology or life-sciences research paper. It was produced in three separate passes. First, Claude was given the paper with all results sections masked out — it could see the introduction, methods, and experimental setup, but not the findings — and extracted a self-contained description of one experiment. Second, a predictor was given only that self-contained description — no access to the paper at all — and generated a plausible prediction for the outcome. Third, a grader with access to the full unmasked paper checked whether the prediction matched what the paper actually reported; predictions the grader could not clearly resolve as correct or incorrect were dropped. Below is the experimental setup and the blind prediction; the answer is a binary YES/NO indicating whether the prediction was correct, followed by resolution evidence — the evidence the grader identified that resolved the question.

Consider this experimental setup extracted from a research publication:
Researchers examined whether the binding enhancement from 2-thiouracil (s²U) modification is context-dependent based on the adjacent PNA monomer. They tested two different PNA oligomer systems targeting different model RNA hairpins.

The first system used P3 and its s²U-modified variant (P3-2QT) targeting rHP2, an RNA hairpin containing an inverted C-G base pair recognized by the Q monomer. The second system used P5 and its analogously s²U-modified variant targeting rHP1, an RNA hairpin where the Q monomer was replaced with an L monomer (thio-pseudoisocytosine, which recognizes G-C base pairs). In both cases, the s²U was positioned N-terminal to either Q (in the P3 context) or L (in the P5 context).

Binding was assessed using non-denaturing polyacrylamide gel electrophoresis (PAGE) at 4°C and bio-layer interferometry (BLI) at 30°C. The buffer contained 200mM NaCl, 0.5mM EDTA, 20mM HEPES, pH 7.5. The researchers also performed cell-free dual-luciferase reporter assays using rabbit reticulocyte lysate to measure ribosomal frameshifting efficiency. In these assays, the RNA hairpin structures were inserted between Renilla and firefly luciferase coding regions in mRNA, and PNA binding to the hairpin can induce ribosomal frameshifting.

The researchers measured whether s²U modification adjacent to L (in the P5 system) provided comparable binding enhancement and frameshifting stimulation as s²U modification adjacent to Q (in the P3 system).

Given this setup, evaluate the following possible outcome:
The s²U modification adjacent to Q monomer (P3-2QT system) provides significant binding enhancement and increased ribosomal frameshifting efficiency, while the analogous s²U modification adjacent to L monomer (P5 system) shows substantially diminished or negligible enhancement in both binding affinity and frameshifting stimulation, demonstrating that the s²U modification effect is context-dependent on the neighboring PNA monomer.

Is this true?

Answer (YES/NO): YES